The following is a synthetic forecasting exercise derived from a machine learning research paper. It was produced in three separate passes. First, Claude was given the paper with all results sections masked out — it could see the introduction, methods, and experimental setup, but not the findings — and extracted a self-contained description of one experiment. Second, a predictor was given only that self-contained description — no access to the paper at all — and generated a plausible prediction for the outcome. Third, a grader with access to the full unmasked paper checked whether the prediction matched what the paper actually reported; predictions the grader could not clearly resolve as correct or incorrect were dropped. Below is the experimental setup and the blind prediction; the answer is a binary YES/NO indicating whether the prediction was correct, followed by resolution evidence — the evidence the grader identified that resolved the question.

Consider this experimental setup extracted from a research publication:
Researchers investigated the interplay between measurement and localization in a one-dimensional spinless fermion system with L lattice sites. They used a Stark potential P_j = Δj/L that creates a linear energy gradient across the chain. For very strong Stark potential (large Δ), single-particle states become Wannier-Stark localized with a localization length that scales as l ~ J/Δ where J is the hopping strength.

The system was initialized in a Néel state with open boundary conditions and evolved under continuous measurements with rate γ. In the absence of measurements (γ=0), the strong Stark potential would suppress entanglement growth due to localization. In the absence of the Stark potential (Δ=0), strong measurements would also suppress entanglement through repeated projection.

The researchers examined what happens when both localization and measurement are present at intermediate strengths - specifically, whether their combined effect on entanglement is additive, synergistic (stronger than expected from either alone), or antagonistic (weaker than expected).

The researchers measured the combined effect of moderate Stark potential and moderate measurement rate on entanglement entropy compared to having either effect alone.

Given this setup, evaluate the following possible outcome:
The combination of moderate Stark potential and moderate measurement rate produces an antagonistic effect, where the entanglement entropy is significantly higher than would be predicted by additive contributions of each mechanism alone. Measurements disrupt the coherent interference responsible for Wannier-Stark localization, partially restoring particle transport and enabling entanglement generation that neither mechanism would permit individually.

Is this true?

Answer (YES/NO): NO